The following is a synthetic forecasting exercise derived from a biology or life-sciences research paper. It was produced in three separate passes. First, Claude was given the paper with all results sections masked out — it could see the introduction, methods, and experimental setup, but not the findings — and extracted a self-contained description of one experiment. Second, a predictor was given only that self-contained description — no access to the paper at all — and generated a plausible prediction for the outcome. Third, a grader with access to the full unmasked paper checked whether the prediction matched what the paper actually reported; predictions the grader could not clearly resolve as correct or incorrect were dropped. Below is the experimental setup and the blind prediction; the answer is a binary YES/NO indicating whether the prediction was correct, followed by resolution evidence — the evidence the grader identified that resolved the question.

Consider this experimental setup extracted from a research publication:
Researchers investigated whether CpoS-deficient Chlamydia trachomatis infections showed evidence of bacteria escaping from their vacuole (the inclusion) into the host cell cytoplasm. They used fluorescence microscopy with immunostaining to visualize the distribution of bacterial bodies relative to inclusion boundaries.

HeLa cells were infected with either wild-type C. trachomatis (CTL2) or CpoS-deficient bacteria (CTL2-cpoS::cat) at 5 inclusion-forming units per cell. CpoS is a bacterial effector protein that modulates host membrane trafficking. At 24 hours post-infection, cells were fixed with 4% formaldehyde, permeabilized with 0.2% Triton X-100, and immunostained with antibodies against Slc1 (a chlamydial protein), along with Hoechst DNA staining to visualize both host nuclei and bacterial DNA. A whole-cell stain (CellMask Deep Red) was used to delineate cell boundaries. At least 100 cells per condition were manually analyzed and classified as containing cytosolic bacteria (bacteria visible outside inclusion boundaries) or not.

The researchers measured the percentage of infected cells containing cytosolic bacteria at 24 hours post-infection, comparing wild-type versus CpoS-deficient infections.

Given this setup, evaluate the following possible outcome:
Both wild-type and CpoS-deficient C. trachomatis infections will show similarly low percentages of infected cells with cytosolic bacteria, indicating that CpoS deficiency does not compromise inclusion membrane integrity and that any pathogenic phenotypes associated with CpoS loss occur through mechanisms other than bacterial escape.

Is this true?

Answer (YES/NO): NO